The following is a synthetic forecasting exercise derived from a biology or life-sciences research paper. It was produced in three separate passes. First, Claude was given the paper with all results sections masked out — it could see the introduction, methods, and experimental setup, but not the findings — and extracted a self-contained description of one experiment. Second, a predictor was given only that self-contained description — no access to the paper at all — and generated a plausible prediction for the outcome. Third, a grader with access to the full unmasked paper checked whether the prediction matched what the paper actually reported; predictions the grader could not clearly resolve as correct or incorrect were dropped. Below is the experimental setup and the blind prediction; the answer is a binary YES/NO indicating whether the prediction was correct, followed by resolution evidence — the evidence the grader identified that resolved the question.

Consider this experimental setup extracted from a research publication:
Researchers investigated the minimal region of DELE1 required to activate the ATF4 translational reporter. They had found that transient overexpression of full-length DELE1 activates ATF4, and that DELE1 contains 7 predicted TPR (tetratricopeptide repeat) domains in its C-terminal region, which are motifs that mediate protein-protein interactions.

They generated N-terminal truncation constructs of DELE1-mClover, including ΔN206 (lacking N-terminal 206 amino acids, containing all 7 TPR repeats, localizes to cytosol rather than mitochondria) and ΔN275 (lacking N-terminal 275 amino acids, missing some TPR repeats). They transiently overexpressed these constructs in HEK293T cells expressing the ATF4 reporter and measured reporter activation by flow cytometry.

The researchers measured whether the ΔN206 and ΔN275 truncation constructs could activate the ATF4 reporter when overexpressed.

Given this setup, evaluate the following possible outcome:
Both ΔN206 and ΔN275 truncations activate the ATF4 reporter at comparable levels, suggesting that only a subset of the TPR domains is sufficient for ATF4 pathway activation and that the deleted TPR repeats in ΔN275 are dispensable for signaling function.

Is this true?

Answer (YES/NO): NO